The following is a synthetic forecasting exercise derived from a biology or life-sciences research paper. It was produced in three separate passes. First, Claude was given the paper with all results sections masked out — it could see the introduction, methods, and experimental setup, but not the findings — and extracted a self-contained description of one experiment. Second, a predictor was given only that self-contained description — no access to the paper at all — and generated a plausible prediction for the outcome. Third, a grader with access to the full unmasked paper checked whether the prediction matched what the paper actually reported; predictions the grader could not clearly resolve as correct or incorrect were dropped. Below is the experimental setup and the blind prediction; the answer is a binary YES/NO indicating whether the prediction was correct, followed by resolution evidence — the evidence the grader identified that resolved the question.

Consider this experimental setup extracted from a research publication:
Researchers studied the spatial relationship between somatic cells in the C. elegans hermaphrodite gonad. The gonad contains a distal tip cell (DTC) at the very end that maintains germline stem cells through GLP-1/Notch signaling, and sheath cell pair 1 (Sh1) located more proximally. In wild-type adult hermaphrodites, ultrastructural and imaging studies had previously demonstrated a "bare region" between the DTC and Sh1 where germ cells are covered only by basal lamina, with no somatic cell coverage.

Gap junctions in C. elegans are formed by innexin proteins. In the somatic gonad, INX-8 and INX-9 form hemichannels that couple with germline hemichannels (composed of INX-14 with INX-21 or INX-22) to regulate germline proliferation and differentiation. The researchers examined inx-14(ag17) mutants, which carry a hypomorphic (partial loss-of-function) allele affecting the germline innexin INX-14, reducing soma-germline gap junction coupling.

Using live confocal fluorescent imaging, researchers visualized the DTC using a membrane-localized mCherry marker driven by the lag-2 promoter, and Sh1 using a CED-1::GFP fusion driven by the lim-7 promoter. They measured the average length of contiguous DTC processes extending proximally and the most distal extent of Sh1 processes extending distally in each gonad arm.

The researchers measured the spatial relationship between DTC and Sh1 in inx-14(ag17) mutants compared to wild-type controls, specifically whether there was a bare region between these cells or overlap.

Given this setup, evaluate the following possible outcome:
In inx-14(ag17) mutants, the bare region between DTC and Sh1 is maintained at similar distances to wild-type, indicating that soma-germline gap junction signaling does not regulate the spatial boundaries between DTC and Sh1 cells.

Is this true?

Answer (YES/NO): NO